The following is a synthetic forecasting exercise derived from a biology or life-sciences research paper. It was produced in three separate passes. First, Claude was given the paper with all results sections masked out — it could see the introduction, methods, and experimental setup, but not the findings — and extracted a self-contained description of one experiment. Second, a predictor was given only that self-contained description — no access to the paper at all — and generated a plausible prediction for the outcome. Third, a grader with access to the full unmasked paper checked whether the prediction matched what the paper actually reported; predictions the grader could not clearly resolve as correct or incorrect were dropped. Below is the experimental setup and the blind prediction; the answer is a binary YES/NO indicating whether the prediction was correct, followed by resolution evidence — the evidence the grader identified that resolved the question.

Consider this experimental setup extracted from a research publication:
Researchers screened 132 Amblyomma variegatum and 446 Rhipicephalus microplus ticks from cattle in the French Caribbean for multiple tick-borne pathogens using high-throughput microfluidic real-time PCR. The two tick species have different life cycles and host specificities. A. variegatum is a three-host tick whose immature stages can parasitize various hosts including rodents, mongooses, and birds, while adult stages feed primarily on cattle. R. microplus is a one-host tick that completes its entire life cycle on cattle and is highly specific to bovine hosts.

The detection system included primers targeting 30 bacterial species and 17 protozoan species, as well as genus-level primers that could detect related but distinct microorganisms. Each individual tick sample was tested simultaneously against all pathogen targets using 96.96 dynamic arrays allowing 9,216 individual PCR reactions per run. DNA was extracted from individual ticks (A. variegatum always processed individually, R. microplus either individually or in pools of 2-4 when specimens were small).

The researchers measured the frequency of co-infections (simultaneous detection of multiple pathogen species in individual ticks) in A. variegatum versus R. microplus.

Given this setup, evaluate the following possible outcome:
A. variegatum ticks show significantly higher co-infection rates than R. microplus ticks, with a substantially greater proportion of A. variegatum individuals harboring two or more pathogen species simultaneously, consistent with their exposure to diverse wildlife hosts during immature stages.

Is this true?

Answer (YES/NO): NO